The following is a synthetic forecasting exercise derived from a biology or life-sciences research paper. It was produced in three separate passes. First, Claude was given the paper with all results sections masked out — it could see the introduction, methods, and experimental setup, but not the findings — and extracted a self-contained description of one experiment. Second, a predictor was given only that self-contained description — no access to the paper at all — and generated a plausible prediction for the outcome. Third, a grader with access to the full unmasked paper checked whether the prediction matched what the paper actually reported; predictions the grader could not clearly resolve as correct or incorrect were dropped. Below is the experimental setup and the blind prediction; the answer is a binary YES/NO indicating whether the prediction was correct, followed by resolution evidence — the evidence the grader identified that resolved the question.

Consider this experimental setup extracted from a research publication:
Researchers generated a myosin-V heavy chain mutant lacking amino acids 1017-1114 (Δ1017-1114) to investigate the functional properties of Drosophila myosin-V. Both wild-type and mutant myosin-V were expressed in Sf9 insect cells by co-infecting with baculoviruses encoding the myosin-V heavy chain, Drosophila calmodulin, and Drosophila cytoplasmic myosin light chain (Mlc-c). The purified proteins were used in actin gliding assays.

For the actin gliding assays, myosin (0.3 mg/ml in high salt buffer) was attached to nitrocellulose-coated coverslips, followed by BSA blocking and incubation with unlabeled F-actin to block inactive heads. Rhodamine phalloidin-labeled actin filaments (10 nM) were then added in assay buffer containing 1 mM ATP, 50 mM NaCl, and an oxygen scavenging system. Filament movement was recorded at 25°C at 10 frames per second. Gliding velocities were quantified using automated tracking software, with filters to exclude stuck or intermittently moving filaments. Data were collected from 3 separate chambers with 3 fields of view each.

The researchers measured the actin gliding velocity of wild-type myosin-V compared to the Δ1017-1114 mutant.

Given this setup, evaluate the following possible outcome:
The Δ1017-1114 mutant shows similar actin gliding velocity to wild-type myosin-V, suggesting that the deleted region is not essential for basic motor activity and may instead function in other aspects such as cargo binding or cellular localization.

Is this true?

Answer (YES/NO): YES